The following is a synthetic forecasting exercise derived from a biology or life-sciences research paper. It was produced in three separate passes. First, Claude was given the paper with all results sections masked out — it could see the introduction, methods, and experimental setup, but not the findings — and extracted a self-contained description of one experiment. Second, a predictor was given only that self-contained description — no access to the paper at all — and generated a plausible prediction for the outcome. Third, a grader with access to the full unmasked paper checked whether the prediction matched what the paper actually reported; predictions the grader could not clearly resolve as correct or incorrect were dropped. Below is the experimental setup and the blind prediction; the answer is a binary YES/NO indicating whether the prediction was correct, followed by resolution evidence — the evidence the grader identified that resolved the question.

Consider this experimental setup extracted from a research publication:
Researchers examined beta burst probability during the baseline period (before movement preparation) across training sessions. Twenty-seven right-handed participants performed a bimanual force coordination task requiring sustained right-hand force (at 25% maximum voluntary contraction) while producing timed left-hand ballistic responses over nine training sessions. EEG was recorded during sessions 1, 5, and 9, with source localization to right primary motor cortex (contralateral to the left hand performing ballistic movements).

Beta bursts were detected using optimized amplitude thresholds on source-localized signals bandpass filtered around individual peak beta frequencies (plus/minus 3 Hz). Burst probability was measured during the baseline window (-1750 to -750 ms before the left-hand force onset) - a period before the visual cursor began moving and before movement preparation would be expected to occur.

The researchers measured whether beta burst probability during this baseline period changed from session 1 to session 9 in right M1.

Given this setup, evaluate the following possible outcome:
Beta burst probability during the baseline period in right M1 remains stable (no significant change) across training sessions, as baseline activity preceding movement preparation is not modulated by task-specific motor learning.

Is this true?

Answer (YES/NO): YES